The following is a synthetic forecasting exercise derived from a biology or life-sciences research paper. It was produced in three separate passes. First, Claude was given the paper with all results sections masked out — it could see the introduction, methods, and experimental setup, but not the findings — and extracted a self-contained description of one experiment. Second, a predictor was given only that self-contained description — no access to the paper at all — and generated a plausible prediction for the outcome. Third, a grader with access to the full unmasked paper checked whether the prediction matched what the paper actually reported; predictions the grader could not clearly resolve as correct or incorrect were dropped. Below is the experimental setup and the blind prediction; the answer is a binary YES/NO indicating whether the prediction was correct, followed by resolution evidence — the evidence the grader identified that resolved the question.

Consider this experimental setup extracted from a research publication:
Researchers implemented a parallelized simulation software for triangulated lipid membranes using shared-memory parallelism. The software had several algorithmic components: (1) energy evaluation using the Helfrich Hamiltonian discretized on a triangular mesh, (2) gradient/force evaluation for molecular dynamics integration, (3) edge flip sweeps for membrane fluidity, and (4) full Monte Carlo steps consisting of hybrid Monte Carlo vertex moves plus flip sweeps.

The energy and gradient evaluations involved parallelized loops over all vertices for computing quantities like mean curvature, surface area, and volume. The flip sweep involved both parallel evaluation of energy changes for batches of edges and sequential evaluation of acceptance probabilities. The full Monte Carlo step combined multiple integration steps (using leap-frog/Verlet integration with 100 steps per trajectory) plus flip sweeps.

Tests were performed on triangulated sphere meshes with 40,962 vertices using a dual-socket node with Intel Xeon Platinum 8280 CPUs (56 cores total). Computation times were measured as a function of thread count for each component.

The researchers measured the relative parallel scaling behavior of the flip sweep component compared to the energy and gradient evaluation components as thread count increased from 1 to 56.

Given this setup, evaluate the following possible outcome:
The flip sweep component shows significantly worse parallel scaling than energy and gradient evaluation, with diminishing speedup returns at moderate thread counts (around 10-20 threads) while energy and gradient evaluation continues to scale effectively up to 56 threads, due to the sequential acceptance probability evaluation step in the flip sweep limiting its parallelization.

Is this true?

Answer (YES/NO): NO